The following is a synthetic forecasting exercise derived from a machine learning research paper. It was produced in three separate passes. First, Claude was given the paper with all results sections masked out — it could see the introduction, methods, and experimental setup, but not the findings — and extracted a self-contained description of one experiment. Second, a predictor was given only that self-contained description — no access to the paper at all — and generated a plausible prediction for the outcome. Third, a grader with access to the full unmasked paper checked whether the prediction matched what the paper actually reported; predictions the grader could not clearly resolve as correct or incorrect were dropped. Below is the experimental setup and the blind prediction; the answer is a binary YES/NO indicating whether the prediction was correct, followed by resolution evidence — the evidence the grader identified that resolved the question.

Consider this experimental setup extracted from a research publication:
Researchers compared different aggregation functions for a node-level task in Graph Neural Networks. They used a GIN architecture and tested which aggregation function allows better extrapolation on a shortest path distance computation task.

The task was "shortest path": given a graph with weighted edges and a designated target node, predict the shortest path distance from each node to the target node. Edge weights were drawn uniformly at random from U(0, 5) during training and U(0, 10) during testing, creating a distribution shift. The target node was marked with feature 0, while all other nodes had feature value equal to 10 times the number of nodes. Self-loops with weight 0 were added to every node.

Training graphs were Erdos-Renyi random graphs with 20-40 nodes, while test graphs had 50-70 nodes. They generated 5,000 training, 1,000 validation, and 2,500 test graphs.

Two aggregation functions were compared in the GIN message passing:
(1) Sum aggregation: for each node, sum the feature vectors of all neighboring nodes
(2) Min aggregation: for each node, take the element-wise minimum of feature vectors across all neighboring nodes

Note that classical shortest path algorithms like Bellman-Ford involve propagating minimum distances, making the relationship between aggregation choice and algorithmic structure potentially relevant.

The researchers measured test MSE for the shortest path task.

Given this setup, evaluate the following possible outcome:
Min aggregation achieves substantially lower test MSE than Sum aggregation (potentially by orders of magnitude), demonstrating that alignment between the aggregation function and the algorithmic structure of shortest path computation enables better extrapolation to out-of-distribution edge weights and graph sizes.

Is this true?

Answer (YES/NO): YES